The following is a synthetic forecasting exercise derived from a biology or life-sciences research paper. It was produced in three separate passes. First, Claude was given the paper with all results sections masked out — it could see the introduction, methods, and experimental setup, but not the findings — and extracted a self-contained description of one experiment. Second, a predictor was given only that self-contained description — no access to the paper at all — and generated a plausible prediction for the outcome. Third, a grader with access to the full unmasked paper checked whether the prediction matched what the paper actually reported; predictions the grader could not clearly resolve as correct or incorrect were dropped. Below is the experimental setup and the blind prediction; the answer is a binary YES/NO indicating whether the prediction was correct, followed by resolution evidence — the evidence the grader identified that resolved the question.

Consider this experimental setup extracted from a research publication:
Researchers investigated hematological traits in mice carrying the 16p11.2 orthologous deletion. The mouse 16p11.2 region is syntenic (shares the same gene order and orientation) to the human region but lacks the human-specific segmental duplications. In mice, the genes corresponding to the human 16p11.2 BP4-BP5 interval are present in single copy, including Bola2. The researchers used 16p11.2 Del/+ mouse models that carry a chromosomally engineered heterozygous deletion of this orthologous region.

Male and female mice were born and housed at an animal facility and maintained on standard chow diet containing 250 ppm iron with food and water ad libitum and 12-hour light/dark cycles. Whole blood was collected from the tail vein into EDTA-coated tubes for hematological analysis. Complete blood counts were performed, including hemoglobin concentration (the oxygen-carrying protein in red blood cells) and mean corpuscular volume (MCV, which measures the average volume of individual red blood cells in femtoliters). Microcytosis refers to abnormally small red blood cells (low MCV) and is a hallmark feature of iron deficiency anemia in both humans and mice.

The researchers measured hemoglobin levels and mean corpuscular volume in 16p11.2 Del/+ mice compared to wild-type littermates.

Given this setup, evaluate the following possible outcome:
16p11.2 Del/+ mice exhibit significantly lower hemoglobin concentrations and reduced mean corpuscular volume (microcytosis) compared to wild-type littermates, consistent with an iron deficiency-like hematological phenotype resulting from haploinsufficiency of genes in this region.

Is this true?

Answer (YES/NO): YES